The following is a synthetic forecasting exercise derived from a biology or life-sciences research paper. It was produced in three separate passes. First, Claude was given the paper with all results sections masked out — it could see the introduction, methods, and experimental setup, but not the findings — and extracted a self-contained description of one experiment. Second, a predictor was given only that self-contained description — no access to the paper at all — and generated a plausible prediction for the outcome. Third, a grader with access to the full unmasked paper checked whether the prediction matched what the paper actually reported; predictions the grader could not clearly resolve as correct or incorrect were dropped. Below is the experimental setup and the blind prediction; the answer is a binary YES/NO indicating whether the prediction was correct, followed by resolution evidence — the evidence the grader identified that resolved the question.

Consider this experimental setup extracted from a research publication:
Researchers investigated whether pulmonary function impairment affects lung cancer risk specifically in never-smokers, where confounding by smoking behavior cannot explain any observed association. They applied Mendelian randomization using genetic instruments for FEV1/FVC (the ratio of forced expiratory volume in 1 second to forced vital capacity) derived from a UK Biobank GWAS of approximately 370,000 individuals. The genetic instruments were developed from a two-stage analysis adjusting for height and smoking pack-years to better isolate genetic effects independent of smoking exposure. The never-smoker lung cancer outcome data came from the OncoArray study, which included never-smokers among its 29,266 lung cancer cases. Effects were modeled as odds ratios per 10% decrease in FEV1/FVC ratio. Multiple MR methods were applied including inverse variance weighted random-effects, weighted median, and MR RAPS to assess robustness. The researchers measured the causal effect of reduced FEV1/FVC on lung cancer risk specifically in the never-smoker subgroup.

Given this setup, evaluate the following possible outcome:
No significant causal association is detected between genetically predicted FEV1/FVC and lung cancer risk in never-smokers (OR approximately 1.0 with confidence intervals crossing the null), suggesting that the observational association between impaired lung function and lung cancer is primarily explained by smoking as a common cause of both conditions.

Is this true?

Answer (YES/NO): NO